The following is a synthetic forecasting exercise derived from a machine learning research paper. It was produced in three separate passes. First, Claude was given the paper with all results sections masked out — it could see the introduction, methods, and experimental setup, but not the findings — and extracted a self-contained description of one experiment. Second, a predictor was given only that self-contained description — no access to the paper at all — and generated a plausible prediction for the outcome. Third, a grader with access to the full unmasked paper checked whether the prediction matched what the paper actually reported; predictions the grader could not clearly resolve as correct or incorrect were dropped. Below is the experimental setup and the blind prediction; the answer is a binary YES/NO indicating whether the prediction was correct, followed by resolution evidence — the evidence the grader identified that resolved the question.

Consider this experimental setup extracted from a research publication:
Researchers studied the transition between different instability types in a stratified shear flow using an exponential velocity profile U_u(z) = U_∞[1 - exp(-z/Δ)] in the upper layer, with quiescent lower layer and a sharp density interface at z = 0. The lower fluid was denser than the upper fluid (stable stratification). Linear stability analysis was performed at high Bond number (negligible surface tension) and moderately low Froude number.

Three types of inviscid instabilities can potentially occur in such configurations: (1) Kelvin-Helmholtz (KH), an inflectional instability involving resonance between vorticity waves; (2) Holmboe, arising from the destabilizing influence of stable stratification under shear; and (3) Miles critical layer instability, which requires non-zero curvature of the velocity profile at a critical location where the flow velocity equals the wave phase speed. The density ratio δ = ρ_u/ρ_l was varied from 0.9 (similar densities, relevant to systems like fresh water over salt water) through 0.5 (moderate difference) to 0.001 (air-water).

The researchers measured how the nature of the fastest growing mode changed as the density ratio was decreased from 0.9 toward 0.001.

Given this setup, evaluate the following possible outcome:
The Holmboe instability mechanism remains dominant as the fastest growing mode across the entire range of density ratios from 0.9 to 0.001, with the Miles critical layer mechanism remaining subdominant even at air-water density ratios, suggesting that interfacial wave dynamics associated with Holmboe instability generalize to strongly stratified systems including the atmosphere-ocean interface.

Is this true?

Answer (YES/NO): NO